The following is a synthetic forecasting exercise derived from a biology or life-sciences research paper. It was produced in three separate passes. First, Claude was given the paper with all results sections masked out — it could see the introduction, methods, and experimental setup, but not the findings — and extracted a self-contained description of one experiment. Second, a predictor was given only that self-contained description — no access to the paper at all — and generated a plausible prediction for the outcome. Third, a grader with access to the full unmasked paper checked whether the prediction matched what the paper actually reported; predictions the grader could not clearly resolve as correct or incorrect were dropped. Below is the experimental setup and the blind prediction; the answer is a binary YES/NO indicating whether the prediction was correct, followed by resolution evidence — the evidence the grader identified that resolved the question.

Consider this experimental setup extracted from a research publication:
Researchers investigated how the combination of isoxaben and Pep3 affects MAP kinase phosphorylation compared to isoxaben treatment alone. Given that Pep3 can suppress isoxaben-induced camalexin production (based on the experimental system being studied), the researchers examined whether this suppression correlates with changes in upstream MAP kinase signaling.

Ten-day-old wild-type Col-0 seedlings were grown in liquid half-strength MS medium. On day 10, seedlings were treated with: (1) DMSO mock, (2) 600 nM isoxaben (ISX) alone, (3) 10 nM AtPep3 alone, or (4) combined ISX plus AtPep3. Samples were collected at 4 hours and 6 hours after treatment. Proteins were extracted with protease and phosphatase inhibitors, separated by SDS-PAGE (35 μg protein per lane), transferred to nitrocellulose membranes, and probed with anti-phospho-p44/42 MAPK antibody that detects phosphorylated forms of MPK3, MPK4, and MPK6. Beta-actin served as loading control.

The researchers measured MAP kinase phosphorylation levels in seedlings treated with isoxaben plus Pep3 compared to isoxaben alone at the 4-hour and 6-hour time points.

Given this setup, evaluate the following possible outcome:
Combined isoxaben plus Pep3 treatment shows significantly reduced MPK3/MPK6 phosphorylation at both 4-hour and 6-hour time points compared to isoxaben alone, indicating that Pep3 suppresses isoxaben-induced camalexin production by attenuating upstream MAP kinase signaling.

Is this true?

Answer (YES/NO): NO